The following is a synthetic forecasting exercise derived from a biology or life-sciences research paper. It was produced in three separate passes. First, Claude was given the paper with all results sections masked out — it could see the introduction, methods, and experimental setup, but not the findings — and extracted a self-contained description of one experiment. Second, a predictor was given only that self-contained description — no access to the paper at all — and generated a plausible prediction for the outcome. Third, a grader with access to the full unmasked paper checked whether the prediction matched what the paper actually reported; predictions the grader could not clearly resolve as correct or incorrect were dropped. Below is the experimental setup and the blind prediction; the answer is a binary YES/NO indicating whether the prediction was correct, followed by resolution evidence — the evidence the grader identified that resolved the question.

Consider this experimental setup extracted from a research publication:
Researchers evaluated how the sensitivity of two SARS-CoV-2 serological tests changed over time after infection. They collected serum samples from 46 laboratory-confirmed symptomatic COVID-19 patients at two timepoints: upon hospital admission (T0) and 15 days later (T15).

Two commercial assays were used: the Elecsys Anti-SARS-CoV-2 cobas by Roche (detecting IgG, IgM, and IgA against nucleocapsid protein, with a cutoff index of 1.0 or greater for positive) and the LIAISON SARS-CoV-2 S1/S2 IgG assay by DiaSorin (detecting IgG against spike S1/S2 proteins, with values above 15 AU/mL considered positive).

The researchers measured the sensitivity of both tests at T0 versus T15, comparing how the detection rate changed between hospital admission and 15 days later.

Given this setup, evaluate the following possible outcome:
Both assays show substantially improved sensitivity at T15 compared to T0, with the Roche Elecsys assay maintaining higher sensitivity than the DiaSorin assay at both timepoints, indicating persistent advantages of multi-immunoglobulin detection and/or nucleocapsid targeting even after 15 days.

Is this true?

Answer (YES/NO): NO